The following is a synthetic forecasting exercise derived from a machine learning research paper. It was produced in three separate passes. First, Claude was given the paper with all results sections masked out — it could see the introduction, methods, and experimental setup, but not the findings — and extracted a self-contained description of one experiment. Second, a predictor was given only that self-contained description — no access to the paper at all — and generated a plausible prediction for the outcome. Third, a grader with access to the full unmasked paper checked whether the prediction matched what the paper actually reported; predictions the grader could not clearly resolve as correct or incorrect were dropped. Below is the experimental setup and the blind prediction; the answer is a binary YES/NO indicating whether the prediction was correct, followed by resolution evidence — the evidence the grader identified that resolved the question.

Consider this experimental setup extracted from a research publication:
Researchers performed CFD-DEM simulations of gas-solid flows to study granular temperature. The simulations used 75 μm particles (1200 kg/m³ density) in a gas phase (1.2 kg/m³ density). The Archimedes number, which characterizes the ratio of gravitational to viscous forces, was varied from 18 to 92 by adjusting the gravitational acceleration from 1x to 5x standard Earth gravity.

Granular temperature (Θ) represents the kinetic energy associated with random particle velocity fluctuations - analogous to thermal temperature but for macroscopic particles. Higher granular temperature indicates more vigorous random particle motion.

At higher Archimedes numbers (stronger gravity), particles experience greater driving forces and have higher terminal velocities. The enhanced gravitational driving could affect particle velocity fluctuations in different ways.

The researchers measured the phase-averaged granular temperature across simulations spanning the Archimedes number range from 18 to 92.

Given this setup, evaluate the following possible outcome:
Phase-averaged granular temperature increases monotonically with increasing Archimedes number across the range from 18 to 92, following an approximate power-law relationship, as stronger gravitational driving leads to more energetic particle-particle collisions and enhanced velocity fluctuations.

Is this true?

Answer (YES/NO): NO